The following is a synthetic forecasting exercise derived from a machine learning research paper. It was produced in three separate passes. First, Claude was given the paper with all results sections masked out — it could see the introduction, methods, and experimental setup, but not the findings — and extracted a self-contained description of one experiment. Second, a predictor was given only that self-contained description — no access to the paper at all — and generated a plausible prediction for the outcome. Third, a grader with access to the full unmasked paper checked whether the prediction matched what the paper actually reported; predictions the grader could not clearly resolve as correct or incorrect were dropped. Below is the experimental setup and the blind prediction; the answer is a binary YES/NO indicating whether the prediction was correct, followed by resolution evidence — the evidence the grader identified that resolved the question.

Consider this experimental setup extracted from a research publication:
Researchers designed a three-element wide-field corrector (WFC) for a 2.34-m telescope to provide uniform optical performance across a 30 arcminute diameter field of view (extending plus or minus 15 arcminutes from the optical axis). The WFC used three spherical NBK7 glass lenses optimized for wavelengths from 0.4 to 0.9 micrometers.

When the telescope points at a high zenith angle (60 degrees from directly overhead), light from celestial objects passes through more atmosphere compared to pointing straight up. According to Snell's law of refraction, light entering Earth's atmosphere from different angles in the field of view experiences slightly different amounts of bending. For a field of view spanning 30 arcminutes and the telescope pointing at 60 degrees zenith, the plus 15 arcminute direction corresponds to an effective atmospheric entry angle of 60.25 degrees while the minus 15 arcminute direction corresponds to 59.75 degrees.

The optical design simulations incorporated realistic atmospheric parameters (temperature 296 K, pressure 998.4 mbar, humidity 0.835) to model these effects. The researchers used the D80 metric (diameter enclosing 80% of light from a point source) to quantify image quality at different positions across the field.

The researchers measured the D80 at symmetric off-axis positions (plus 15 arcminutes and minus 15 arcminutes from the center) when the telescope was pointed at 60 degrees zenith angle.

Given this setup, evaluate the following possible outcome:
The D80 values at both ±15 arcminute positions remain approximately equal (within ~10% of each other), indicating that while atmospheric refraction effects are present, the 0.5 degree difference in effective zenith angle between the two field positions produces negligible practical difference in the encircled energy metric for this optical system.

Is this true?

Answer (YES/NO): NO